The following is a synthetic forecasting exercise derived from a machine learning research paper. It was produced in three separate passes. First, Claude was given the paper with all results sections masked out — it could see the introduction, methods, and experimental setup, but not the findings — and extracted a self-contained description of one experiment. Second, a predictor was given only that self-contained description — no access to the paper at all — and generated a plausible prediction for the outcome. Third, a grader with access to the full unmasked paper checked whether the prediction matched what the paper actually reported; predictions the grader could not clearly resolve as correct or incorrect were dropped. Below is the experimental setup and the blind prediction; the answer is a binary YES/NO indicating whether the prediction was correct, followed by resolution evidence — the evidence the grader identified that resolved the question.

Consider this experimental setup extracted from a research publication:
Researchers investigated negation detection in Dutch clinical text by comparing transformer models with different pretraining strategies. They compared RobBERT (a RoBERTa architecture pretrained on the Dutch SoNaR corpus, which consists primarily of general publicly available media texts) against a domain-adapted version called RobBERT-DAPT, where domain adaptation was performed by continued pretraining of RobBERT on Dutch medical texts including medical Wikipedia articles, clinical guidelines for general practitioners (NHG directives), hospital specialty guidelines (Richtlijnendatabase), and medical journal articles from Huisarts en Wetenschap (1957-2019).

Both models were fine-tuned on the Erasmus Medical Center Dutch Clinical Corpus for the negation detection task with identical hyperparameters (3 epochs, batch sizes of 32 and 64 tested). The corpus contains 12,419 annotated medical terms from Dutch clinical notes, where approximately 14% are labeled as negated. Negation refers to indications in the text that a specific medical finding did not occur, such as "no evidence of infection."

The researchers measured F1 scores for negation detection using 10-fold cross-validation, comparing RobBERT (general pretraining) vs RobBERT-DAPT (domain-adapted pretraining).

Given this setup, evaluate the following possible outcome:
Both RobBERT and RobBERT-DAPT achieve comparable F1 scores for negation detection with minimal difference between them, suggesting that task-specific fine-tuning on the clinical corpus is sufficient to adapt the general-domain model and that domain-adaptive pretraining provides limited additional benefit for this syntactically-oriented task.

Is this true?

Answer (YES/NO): YES